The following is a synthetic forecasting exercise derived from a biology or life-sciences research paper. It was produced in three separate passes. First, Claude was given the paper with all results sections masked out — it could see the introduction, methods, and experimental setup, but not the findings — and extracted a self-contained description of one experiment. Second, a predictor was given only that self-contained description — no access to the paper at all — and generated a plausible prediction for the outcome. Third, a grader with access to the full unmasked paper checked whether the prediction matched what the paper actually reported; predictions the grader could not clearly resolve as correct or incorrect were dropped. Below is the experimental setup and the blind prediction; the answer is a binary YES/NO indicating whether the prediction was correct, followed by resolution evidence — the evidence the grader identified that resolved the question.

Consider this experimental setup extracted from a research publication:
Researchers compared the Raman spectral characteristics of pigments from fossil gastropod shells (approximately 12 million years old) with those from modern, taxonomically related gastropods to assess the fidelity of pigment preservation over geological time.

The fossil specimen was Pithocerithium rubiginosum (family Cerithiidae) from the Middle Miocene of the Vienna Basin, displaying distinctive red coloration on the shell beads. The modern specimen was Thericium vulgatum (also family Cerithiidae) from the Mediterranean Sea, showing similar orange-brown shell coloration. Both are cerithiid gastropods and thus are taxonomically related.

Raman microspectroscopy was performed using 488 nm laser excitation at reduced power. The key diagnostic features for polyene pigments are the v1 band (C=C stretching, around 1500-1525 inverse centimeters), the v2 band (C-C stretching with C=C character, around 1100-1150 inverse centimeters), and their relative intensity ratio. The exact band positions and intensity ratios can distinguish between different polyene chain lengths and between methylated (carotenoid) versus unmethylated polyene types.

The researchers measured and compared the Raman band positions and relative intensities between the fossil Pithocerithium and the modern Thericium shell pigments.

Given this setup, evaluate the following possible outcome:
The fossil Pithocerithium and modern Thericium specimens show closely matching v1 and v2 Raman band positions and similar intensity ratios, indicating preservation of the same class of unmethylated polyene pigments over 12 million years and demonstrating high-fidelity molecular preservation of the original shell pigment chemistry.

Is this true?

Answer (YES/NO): NO